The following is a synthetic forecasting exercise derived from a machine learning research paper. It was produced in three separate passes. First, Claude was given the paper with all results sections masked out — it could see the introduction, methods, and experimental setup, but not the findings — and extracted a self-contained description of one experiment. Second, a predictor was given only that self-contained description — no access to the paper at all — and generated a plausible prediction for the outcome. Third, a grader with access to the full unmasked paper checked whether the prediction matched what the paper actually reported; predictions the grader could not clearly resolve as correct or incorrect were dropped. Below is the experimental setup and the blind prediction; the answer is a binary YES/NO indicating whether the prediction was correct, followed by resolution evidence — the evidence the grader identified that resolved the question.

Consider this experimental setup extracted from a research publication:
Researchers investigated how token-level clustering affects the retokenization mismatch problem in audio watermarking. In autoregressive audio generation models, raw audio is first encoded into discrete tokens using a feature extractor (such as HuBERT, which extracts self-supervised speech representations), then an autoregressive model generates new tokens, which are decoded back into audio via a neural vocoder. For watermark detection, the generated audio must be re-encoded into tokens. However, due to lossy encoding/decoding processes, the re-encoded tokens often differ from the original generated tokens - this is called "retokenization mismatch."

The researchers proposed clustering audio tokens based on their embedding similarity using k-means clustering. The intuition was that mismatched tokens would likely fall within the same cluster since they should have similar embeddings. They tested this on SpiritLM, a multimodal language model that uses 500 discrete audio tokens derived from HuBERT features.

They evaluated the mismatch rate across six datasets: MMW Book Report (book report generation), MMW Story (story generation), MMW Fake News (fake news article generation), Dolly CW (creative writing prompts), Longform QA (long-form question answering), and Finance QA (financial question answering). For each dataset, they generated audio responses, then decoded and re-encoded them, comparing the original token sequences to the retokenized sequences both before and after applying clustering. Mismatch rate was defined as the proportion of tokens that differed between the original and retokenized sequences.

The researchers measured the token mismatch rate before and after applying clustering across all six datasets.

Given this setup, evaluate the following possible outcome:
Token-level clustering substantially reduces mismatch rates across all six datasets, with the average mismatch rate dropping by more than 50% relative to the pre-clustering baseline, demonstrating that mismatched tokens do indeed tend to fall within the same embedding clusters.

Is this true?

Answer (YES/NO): NO